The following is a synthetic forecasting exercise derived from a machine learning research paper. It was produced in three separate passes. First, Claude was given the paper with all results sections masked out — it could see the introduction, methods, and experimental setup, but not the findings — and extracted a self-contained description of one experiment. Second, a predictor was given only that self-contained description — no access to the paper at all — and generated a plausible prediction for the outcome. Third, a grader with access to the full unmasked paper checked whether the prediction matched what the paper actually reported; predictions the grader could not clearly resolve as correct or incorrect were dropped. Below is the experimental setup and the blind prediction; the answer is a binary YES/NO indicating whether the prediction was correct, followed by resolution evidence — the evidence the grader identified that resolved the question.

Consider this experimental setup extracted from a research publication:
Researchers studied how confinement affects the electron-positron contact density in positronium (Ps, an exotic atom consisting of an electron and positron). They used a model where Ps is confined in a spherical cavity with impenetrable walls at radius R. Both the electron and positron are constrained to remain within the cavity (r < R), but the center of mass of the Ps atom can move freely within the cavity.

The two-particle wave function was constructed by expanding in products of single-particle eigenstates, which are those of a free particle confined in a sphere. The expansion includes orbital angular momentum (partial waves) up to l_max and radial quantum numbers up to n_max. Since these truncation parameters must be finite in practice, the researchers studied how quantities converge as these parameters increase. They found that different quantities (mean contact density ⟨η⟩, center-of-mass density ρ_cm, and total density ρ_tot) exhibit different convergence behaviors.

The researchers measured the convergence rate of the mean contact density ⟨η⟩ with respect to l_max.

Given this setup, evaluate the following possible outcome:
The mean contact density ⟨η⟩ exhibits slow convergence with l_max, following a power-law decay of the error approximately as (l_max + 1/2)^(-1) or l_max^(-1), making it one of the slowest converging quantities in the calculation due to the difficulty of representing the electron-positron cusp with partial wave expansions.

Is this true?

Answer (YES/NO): YES